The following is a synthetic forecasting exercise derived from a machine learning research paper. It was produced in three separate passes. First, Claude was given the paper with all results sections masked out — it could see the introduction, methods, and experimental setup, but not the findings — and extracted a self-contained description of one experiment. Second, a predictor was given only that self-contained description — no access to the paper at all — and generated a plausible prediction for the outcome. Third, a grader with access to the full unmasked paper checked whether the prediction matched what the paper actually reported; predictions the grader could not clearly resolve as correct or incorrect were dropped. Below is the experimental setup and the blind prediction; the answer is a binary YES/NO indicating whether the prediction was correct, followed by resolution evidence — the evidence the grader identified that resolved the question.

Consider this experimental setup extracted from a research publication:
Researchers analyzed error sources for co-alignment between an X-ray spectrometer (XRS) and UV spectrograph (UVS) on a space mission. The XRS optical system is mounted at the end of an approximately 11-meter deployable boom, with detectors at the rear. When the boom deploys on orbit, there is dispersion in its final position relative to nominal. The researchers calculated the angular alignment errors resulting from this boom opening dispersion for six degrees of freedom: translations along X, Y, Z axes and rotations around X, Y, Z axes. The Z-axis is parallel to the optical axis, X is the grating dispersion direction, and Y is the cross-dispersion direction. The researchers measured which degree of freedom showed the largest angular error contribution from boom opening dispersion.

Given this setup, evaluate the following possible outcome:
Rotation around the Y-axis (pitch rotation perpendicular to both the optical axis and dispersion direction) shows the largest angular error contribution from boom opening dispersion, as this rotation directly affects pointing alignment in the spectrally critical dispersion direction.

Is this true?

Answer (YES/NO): NO